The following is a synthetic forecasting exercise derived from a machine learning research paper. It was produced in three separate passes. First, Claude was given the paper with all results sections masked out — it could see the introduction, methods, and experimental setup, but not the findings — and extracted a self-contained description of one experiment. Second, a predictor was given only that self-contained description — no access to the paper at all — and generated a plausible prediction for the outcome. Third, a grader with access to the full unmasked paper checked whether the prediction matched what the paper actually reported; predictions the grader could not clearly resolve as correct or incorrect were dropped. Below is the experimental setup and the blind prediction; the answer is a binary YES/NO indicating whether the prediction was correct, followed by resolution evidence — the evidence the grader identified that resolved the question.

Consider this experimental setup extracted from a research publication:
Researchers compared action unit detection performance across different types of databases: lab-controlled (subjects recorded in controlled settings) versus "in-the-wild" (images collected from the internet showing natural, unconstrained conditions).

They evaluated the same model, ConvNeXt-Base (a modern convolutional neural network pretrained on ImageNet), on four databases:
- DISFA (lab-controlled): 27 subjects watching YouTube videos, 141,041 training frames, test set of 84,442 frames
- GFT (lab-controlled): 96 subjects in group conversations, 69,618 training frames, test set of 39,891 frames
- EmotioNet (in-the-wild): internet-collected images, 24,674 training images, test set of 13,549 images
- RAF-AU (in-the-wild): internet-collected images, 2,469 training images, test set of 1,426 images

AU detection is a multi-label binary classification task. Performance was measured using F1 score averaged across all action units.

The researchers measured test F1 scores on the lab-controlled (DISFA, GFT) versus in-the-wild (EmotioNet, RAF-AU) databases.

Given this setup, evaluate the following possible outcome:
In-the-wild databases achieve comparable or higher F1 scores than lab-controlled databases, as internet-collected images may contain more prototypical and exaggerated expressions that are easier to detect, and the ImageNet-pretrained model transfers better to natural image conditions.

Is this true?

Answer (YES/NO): YES